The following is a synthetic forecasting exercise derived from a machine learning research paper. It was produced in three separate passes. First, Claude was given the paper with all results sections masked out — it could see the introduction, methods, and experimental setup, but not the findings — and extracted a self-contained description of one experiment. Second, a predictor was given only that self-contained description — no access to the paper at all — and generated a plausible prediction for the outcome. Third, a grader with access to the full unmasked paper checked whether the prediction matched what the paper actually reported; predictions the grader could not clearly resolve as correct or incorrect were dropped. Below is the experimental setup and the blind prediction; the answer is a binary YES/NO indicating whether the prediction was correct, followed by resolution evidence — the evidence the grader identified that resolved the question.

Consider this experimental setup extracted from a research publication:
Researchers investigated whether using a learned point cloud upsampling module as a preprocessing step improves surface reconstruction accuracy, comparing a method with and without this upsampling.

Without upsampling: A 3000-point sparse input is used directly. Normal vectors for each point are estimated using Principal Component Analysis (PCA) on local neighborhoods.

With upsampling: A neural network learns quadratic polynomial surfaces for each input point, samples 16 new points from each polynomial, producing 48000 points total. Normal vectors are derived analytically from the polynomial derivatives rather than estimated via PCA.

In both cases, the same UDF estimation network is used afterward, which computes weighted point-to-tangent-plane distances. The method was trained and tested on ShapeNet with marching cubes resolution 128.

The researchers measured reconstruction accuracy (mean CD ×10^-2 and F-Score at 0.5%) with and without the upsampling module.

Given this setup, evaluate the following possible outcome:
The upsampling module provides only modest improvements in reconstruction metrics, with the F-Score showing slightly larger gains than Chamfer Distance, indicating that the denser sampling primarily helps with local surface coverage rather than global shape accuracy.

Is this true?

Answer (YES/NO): NO